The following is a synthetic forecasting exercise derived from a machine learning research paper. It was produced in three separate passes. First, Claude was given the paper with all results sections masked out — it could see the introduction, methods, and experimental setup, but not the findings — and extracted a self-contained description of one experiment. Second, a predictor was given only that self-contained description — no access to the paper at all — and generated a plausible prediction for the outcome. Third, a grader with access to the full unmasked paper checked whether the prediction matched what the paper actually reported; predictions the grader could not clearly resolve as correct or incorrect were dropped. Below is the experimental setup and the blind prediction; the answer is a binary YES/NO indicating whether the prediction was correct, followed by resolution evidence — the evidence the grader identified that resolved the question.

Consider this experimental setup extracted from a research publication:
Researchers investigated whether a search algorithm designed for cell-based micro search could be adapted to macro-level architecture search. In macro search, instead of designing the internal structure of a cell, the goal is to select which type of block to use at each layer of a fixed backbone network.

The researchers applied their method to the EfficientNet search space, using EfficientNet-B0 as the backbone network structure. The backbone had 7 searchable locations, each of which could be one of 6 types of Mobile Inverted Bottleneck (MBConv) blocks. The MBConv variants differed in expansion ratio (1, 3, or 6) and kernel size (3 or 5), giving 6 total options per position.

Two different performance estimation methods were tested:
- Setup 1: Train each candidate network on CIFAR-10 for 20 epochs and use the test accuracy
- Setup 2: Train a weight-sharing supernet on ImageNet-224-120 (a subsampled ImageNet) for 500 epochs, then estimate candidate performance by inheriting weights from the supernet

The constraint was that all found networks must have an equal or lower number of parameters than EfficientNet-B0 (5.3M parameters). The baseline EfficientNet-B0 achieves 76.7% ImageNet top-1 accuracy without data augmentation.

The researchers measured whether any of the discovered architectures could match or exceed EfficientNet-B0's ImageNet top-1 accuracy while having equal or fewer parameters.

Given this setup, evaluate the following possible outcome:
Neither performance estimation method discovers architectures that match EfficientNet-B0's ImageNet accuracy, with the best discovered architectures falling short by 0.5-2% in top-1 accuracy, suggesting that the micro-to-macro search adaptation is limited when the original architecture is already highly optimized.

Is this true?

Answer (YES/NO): NO